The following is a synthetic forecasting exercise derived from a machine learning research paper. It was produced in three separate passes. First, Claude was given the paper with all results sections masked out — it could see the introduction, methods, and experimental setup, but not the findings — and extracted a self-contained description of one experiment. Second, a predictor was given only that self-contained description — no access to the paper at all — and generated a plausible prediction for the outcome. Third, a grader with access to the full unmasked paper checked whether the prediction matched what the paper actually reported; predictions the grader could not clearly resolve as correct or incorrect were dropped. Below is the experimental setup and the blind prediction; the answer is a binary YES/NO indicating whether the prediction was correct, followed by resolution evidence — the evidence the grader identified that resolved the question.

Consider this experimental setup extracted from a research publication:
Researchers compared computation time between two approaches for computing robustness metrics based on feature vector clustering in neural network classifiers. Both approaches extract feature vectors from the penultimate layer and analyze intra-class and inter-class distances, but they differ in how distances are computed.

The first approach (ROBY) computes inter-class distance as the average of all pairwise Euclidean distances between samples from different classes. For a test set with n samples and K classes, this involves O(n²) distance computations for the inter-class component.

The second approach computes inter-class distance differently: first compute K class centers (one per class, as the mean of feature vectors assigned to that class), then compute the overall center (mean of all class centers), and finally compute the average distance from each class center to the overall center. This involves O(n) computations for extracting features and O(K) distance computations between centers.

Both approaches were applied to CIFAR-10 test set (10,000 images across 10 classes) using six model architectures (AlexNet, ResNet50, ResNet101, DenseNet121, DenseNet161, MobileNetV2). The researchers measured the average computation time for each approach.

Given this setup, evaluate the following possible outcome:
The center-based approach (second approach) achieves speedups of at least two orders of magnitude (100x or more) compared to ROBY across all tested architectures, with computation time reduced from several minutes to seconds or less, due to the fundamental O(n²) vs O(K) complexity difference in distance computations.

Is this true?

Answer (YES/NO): NO